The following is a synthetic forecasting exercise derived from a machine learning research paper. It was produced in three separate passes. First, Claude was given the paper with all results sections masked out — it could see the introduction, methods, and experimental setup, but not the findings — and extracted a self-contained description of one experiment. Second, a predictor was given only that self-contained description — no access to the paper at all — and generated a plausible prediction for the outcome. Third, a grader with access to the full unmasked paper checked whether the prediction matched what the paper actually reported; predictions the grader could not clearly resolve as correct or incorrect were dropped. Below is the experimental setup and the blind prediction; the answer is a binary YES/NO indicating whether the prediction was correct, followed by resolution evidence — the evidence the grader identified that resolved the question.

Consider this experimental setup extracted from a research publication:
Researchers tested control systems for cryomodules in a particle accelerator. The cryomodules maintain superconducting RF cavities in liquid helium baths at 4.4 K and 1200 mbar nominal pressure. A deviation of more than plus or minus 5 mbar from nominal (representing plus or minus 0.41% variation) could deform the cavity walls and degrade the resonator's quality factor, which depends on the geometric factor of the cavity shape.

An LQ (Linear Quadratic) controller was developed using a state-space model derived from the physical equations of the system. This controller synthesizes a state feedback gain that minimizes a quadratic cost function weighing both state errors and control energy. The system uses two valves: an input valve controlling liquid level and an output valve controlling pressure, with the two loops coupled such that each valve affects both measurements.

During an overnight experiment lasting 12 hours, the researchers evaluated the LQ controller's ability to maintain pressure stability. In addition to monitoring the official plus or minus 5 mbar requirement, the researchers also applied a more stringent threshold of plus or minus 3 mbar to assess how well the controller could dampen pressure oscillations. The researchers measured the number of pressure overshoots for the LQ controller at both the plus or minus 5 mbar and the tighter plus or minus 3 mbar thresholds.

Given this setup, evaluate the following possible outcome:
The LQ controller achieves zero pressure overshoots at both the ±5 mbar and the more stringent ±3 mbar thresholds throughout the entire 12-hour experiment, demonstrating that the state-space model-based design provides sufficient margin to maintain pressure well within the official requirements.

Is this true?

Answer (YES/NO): NO